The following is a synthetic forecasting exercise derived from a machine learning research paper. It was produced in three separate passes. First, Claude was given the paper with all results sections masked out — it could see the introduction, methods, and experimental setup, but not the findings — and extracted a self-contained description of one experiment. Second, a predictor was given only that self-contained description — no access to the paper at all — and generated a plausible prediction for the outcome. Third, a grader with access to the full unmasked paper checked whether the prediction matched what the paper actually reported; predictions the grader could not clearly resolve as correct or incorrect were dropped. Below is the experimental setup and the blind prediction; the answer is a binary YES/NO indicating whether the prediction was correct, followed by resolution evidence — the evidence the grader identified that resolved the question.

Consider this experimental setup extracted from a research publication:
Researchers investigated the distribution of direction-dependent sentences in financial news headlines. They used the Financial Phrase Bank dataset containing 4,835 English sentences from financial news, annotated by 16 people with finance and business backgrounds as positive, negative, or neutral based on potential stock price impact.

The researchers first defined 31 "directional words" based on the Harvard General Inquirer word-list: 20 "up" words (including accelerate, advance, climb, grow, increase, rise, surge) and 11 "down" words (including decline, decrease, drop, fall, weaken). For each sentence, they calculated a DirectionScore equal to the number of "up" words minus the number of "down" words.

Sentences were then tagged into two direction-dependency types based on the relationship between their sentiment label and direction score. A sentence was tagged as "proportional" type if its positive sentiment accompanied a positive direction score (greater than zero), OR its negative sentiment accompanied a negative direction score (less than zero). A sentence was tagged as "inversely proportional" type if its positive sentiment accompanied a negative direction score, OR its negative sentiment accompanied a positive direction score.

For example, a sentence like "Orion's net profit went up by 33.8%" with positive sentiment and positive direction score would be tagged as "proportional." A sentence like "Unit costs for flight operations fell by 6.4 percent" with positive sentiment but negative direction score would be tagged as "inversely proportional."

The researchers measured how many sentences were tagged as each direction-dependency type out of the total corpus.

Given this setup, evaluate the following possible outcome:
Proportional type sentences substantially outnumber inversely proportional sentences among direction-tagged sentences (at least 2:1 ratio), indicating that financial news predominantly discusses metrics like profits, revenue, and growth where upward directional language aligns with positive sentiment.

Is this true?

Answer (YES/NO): YES